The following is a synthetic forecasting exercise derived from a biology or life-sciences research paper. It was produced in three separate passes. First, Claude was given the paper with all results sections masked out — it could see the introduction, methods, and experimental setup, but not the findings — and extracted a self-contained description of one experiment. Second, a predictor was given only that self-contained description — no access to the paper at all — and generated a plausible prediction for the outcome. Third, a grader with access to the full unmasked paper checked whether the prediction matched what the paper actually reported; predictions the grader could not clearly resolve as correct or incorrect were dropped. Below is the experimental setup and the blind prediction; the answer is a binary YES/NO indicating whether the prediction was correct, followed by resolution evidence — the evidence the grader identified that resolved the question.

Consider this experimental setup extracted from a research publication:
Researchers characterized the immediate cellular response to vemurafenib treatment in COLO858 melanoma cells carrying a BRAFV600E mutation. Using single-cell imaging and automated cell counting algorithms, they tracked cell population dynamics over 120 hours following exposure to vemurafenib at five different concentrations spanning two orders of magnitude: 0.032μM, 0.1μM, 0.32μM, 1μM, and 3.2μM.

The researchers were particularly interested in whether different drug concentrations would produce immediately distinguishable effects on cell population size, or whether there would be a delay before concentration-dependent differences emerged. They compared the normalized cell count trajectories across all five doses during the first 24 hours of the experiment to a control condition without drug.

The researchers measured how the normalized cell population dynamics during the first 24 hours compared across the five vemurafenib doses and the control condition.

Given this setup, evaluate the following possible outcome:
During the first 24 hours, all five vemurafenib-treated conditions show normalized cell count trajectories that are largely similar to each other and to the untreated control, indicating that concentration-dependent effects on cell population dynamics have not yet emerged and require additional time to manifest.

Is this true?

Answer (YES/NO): YES